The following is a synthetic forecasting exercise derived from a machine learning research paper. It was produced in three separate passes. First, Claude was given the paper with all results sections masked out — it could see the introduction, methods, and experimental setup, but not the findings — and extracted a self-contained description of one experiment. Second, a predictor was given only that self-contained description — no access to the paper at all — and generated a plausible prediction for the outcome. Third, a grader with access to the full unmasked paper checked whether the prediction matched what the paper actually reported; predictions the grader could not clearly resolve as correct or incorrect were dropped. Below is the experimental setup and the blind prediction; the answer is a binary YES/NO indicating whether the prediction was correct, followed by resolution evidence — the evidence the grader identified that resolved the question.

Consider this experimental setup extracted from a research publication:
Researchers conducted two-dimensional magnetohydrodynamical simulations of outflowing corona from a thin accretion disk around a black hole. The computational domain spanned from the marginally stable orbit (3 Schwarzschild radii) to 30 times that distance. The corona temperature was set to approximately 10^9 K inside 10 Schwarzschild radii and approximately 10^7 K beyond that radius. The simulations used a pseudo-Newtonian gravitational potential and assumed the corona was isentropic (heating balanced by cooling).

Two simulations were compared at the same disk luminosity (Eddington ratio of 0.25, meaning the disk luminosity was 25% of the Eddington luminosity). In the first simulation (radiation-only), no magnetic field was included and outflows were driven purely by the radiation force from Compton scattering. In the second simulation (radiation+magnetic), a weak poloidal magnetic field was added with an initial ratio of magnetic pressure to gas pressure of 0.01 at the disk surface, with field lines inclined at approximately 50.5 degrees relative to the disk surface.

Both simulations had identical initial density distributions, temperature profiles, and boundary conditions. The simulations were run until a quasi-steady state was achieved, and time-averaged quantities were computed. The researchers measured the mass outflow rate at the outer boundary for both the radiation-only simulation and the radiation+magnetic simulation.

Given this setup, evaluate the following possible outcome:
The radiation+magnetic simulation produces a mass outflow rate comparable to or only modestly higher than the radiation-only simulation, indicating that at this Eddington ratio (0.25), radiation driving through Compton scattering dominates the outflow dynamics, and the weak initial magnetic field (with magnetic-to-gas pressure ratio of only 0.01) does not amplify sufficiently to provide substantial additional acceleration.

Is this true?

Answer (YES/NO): YES